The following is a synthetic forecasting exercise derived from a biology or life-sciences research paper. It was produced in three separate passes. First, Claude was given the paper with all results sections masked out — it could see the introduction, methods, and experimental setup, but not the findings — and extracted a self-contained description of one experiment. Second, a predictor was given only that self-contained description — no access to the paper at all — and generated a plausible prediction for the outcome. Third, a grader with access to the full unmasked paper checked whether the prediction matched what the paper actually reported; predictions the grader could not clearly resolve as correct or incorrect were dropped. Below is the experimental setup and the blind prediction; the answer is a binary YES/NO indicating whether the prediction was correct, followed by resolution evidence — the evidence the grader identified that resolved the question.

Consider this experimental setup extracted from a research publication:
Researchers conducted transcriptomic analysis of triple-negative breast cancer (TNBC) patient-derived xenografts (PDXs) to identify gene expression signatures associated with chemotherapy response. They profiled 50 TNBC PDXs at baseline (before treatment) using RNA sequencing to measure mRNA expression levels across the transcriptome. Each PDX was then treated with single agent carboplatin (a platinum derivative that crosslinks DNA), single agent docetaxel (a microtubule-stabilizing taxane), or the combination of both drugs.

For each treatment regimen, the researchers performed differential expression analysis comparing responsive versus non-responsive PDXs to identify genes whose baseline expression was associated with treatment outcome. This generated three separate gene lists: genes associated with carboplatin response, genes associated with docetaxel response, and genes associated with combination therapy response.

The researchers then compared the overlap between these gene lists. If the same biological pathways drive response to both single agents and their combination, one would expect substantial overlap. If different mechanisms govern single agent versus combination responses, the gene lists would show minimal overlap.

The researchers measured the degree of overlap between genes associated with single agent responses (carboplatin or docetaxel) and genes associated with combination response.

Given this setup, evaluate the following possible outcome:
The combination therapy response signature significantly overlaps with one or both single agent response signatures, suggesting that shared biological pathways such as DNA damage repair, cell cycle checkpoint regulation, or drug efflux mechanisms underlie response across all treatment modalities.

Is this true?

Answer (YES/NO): NO